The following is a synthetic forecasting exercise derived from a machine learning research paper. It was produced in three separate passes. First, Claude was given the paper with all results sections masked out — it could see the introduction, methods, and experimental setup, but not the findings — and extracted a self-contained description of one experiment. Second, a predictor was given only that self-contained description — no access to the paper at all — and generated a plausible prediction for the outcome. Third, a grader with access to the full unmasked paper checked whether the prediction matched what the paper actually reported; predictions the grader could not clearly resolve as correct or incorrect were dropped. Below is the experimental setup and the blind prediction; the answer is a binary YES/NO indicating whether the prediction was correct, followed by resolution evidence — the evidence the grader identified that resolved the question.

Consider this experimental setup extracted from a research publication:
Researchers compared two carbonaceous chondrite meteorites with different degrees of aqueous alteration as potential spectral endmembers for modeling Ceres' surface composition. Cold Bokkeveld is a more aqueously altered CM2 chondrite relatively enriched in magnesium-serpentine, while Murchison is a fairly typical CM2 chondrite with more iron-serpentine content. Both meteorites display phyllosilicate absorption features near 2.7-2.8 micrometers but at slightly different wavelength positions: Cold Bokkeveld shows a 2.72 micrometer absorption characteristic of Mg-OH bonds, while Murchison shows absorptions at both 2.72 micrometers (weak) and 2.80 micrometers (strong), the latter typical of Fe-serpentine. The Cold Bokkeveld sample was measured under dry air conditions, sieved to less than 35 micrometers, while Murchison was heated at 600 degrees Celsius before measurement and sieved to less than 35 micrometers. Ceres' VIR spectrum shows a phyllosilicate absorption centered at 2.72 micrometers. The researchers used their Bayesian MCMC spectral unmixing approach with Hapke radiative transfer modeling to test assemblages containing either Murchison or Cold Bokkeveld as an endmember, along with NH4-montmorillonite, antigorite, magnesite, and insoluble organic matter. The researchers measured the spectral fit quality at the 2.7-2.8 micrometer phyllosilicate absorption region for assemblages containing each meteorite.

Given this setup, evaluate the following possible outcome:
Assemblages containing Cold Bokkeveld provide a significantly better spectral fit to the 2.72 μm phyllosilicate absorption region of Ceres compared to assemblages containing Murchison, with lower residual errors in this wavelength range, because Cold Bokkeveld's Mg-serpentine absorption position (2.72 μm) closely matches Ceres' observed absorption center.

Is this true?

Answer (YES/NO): YES